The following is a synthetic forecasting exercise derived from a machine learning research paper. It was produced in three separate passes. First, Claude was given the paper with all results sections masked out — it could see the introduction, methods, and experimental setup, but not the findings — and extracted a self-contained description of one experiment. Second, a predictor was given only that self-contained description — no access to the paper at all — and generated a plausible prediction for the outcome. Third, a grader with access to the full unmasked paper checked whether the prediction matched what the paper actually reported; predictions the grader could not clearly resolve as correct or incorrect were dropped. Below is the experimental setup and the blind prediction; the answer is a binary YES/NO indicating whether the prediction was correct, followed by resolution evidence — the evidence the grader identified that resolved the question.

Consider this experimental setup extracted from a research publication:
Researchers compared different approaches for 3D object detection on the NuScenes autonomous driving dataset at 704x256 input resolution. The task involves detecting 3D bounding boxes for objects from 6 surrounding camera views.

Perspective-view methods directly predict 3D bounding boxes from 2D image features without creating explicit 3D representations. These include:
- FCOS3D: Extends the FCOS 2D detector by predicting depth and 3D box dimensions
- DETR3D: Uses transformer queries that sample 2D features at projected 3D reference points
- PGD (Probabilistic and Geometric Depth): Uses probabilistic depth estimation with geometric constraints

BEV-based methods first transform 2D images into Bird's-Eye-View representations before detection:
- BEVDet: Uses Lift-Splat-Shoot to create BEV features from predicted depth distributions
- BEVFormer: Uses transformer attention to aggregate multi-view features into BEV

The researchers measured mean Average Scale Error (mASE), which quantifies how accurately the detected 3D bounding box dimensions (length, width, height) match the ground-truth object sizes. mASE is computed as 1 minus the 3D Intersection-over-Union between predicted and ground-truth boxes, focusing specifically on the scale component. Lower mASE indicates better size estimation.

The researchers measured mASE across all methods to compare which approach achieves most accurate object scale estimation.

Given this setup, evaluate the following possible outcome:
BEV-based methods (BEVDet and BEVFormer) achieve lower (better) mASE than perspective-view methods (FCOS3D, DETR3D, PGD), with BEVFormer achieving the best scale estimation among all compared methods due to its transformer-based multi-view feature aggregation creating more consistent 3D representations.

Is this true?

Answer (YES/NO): NO